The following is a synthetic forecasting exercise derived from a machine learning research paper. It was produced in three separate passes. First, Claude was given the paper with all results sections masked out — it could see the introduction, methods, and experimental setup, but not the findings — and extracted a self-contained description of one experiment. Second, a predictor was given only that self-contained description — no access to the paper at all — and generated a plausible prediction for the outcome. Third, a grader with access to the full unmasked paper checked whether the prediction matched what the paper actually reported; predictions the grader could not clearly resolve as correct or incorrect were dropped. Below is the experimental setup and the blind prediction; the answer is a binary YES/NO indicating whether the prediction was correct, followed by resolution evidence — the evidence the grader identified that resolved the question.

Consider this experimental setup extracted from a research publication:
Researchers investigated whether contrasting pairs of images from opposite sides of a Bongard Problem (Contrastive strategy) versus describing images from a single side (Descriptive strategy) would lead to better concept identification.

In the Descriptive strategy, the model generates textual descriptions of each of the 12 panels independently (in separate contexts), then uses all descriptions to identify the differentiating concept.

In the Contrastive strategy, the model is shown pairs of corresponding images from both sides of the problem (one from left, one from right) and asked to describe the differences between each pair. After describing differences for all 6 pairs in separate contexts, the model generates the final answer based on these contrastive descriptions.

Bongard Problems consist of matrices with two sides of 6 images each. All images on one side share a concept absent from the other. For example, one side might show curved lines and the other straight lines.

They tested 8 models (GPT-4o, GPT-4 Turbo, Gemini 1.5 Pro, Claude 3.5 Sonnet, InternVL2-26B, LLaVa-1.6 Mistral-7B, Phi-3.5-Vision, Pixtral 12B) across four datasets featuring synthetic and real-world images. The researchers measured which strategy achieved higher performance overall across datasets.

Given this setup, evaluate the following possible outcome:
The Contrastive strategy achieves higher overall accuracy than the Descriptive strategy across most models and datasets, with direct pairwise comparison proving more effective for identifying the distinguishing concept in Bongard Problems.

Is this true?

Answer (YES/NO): NO